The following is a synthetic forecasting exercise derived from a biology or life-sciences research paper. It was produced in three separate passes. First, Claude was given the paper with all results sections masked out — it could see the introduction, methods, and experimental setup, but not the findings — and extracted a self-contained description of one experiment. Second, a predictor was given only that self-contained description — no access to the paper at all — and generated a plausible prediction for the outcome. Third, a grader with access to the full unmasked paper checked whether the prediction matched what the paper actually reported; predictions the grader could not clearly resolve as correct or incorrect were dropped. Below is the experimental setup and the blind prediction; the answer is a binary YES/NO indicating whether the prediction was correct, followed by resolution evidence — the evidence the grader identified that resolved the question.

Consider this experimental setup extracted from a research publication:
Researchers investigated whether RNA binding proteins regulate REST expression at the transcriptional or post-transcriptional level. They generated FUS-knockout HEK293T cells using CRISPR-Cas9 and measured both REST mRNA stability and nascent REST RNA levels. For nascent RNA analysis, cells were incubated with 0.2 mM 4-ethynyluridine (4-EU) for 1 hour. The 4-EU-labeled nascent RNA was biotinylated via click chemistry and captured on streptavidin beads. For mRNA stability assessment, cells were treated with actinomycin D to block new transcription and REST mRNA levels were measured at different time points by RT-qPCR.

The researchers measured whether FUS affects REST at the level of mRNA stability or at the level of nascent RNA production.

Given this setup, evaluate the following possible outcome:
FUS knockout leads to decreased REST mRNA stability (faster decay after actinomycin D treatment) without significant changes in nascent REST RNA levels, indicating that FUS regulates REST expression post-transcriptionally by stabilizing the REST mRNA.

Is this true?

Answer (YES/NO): NO